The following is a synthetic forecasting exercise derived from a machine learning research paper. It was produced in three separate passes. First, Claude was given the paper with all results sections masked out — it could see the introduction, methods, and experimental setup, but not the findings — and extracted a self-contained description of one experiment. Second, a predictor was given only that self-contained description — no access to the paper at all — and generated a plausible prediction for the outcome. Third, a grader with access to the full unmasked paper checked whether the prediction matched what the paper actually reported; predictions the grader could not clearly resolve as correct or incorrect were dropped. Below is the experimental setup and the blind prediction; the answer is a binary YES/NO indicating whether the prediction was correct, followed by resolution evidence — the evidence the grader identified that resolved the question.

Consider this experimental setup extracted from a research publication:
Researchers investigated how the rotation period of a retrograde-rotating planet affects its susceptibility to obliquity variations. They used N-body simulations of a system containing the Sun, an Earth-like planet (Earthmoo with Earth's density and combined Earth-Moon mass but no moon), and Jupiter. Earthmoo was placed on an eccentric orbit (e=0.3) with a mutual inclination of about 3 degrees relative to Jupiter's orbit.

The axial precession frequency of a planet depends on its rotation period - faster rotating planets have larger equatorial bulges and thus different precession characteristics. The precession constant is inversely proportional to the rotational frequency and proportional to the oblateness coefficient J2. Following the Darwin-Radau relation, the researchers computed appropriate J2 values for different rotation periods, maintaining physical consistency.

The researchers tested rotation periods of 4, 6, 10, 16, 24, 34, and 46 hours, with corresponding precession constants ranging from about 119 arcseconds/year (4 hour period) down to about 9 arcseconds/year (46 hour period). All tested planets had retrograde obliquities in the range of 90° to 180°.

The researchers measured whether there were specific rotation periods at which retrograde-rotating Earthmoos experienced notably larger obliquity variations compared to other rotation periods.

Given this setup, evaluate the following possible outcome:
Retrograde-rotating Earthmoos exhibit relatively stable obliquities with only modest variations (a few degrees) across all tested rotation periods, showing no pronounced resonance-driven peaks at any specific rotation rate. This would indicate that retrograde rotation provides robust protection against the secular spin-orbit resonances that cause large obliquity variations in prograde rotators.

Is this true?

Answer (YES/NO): NO